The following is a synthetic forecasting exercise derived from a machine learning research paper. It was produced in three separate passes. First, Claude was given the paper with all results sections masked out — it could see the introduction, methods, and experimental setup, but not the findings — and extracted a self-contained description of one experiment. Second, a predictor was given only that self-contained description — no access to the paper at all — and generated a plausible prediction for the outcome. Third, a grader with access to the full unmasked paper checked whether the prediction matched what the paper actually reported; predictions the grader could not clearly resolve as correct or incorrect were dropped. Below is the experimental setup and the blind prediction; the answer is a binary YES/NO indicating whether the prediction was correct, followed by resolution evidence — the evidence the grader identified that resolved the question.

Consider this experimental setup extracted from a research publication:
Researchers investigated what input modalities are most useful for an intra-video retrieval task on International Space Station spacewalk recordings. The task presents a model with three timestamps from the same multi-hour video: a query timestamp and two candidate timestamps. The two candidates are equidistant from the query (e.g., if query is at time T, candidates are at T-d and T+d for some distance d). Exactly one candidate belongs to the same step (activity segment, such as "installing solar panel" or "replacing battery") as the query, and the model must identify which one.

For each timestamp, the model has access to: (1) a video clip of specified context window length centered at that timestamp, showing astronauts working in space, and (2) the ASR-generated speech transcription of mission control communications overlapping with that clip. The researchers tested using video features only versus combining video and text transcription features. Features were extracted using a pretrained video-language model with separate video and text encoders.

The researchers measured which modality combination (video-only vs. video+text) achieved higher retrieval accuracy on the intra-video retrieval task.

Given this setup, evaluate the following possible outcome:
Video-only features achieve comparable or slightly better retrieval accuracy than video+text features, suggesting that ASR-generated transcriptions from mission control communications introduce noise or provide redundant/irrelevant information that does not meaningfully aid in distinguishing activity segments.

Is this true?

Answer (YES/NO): YES